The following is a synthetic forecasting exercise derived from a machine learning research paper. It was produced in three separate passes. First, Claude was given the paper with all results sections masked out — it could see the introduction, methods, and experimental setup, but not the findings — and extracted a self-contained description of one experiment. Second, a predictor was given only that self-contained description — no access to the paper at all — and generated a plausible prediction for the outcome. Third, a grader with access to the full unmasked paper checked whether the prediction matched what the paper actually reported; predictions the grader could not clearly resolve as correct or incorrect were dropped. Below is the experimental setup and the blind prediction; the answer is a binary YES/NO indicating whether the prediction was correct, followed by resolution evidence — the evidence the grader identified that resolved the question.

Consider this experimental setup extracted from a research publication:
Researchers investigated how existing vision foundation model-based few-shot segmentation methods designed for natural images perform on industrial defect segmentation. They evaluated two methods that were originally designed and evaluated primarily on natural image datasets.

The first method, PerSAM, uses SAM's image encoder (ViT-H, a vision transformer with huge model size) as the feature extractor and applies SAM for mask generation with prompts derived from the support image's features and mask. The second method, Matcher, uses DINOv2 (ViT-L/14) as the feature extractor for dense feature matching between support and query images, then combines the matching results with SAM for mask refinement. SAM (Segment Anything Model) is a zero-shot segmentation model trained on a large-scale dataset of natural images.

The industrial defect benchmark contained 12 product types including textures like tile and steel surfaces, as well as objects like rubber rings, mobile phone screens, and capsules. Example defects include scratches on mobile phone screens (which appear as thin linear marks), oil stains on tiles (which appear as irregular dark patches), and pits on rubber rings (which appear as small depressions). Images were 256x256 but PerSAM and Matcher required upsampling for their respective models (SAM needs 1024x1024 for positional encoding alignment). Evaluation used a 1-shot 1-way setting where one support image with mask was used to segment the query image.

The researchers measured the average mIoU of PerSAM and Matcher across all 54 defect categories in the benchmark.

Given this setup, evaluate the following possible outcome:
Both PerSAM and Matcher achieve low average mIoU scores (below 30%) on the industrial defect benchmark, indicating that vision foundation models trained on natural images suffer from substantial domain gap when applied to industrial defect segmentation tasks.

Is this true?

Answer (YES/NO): YES